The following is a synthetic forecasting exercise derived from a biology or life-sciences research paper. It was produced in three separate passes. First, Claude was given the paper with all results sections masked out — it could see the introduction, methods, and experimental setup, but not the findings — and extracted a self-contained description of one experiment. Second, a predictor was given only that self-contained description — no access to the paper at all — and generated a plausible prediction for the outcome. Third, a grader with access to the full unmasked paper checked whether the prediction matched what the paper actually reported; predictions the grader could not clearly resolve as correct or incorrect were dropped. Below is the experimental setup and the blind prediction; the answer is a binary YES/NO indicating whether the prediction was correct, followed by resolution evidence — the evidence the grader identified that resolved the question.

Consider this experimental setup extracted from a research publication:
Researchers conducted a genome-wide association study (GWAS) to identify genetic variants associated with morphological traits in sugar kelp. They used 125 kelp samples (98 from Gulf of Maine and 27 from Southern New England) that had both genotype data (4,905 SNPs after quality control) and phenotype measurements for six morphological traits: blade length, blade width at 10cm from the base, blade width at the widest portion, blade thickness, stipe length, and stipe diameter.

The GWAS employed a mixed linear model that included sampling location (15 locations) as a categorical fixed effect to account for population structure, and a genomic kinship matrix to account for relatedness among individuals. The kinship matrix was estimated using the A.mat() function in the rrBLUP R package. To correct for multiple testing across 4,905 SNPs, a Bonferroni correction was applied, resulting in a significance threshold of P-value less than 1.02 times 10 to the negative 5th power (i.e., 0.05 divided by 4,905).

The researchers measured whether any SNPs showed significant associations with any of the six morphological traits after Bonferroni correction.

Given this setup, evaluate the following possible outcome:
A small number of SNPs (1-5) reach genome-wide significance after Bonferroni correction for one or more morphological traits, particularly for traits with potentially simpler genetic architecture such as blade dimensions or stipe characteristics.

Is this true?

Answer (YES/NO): YES